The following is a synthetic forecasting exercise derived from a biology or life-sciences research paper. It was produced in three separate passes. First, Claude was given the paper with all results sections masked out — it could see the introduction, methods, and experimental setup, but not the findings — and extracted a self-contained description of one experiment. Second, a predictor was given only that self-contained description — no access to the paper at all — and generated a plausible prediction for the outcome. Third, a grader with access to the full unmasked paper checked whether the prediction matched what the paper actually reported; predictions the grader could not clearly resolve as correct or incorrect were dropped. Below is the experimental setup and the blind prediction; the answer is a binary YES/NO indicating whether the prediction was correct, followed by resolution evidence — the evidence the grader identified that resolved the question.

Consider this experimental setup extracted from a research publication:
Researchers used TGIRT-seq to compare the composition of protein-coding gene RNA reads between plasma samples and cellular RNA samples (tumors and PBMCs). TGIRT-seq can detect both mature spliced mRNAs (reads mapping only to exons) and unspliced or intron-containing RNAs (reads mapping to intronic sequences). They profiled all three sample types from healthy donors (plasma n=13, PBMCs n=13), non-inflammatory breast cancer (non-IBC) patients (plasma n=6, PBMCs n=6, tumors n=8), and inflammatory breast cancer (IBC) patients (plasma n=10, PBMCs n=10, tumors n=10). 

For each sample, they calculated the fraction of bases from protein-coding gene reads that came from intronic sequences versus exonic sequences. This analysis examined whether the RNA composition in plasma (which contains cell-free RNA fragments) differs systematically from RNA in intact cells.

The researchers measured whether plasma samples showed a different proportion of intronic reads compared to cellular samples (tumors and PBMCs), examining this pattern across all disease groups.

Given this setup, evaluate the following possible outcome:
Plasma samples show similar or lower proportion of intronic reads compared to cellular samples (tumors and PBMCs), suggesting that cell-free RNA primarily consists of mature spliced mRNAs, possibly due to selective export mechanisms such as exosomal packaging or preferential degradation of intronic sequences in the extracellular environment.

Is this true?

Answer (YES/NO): NO